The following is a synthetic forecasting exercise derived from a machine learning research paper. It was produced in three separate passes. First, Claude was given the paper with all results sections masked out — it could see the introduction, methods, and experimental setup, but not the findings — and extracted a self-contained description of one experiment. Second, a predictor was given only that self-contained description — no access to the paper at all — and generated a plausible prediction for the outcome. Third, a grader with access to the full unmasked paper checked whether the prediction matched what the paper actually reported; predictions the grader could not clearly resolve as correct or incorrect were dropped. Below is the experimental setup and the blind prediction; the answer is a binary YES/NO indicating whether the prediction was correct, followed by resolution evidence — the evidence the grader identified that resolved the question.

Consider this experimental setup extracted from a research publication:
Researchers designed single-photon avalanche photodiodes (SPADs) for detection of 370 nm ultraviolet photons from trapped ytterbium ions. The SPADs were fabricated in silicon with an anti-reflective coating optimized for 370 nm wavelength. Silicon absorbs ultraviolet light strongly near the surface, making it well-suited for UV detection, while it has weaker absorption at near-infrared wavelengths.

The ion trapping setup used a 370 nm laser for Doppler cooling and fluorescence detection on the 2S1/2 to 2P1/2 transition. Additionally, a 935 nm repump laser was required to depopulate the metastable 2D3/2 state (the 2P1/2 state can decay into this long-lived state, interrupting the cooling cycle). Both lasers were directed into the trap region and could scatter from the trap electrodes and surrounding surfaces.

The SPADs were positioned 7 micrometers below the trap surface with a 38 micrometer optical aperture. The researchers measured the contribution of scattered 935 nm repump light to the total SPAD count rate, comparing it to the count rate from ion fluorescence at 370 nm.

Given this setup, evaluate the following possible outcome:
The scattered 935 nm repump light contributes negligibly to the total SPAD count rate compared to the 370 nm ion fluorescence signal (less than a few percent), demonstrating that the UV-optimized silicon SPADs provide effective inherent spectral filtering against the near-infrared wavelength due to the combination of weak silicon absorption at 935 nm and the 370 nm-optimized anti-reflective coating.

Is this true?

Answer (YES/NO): NO